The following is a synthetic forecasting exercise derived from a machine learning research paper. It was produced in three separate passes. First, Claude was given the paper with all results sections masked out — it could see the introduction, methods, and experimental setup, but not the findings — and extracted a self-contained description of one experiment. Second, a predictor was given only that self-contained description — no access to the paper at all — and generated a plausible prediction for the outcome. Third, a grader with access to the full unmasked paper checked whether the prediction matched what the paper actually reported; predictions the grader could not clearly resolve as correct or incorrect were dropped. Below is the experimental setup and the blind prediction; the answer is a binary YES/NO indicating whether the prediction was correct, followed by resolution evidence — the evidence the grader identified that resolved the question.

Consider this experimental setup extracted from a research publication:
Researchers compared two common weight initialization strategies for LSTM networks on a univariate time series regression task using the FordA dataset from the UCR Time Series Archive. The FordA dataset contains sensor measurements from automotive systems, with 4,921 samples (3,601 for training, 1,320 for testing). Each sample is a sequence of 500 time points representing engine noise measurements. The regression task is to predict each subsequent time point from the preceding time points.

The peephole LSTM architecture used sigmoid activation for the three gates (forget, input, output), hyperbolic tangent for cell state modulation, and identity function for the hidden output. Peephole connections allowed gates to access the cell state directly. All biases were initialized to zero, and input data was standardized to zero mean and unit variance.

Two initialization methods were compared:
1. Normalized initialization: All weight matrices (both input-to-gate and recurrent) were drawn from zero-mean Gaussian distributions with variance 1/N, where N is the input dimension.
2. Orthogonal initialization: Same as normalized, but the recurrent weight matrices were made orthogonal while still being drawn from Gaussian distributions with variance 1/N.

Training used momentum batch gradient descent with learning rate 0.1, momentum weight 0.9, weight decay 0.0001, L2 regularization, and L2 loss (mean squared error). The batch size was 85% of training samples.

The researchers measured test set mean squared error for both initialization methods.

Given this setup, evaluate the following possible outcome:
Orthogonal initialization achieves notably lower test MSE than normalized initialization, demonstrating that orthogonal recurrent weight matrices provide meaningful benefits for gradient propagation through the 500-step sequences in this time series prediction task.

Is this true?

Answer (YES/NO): NO